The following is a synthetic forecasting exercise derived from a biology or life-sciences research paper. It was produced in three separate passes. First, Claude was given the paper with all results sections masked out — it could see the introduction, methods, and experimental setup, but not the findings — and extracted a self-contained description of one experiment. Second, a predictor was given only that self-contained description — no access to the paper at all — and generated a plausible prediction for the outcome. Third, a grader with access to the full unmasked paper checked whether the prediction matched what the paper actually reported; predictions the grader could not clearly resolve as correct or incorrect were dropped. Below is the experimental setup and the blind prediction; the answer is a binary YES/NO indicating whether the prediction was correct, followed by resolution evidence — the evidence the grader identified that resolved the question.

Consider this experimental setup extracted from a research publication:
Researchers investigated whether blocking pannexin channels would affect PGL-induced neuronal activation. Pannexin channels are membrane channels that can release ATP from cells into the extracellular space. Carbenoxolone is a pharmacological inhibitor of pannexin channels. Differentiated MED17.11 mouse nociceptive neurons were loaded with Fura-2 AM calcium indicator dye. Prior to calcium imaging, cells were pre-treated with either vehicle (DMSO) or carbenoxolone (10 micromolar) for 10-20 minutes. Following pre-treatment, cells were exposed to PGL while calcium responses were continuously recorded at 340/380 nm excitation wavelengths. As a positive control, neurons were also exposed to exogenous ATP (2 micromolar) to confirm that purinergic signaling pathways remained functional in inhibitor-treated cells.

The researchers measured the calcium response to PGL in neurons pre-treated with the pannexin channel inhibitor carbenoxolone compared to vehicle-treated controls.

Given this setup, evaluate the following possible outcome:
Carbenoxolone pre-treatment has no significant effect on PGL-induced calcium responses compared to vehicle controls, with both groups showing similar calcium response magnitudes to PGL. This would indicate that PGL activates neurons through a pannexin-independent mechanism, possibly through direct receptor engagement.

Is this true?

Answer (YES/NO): NO